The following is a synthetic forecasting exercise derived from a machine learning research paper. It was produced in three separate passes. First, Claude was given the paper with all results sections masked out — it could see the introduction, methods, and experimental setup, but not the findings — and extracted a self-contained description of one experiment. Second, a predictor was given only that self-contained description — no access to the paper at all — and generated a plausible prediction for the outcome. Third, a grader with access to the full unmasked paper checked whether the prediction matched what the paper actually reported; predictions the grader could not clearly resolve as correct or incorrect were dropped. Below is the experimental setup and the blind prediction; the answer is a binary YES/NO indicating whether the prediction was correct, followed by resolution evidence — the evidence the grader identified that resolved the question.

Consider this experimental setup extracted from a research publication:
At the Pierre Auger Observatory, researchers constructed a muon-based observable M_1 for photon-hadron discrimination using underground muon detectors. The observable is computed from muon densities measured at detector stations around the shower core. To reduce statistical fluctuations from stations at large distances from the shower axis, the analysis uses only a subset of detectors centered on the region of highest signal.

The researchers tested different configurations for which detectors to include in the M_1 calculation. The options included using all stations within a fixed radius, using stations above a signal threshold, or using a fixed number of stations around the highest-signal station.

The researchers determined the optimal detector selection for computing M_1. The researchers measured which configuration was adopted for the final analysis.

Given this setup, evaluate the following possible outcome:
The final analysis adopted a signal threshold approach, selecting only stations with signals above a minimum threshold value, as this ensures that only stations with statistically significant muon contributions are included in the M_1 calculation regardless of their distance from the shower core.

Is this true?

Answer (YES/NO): NO